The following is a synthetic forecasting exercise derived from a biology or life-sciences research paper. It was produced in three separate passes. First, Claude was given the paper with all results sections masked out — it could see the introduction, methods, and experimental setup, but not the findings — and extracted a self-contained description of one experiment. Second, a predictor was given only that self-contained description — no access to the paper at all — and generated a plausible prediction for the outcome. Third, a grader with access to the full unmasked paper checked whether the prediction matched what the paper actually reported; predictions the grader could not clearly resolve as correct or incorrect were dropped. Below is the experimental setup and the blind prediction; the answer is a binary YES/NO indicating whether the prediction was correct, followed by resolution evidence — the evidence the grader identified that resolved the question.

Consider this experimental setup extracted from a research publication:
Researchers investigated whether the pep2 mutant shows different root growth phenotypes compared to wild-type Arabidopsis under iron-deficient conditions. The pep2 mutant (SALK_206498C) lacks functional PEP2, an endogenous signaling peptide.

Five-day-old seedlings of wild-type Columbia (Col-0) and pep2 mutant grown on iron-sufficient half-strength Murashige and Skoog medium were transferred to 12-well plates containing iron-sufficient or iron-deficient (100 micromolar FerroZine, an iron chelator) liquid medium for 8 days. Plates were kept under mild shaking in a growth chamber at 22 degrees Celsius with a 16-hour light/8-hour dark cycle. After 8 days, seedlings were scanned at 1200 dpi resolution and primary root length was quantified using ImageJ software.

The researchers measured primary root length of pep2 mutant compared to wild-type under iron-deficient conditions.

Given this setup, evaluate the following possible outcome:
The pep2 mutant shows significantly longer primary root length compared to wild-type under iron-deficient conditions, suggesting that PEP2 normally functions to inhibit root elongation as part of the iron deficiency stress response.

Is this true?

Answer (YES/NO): YES